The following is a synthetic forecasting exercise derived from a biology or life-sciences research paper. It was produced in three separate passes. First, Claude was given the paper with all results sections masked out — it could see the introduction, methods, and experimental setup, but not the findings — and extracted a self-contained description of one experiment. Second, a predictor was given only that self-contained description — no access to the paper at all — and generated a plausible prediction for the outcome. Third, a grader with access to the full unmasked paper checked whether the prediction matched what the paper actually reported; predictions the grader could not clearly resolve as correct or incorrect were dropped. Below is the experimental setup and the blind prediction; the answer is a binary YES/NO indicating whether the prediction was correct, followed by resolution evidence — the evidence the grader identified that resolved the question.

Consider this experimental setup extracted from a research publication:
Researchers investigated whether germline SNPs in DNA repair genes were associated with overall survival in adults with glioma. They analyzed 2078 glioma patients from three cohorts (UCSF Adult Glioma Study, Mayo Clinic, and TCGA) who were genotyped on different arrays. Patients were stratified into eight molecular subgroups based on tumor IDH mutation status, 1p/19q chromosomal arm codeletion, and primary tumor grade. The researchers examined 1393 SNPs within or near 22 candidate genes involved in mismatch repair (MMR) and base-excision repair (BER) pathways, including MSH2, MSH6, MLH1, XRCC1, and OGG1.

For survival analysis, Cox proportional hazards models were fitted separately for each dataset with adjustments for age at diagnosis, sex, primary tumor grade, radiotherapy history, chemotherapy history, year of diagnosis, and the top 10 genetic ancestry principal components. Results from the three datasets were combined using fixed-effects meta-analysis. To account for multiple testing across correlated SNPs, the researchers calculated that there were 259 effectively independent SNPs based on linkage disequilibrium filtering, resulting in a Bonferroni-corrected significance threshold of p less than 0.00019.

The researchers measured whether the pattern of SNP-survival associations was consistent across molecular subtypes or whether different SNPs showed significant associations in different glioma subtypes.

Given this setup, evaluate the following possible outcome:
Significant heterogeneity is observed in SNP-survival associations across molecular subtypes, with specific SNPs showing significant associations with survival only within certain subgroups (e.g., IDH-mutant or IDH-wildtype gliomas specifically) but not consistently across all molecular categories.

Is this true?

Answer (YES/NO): YES